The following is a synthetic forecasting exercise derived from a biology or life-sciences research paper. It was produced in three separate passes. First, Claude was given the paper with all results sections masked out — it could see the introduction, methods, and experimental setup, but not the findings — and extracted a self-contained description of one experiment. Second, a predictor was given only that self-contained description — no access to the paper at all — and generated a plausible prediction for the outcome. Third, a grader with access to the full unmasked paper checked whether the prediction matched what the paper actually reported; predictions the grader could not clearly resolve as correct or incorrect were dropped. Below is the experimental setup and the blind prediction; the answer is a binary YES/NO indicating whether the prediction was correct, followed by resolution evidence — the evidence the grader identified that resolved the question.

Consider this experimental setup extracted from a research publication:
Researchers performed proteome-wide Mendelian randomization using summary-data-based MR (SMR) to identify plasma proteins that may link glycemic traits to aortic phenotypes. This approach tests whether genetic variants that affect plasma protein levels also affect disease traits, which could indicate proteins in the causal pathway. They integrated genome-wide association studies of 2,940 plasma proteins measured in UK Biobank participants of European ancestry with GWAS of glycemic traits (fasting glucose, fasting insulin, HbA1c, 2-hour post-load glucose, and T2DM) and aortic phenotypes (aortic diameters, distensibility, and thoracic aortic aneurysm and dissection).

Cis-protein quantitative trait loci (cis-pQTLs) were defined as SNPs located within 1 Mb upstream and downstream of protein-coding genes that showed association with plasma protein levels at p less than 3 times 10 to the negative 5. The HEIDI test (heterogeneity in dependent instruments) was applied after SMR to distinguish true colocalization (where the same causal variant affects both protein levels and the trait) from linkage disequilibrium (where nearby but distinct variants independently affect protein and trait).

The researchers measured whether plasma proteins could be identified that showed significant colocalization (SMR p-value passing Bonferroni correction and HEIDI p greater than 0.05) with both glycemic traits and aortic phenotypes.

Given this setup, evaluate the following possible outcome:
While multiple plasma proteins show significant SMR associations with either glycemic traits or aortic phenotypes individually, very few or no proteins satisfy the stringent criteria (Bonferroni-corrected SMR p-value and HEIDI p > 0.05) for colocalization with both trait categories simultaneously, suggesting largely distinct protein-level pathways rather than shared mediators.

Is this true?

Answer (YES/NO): YES